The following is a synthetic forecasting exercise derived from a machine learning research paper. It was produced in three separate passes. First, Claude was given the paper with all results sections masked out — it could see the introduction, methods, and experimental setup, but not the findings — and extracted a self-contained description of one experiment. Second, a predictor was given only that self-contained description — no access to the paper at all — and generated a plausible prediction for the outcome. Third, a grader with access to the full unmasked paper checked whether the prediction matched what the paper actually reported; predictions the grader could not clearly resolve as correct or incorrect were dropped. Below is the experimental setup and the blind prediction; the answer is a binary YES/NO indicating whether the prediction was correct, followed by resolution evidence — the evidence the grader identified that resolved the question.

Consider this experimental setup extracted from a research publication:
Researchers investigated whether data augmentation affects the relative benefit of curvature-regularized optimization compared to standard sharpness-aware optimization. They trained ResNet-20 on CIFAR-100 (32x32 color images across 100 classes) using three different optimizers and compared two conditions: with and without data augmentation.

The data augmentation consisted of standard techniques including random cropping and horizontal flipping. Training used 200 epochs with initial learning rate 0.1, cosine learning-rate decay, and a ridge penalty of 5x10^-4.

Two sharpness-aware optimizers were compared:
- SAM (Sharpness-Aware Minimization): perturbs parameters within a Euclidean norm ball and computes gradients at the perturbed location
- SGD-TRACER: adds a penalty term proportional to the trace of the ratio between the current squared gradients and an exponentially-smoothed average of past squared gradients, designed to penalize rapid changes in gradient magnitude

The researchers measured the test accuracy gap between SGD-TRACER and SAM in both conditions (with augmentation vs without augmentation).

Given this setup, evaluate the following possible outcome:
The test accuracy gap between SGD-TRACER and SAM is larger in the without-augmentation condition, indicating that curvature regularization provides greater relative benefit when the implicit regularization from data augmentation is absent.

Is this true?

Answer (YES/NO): YES